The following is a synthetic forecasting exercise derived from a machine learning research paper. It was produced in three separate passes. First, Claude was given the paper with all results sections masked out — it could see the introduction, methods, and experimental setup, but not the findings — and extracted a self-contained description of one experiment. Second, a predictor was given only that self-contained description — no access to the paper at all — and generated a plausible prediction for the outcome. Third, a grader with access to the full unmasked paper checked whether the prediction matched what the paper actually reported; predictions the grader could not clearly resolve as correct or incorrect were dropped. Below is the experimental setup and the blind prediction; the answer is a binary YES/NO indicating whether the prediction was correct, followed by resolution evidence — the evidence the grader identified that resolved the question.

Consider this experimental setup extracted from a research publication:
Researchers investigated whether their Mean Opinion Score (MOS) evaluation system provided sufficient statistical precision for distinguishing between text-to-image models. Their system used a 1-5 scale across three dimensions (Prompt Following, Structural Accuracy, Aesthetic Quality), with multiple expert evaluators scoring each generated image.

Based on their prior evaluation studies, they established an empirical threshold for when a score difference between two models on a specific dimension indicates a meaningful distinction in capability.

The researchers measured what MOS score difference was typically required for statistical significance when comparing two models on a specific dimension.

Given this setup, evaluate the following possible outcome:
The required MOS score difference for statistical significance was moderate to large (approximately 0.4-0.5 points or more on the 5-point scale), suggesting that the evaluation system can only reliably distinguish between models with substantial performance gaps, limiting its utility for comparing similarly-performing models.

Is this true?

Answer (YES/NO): NO